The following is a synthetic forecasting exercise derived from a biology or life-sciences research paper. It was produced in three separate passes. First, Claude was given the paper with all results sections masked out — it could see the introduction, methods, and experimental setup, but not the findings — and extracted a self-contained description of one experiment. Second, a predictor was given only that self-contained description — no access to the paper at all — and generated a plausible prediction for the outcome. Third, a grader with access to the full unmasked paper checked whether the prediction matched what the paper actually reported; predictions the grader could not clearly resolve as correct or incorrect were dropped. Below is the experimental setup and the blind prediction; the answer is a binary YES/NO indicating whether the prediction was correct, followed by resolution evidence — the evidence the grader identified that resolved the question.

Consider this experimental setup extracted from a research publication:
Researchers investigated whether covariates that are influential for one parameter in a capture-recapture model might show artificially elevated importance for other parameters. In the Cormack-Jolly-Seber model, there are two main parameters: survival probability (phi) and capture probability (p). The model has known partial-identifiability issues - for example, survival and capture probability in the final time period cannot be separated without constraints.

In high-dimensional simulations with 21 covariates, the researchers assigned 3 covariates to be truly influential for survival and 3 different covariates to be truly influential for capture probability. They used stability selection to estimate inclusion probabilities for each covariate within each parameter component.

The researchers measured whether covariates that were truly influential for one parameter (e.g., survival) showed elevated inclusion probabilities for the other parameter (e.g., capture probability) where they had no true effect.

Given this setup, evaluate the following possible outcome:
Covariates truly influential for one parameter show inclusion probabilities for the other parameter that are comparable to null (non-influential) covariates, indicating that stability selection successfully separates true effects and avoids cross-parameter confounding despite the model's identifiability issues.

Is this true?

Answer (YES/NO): NO